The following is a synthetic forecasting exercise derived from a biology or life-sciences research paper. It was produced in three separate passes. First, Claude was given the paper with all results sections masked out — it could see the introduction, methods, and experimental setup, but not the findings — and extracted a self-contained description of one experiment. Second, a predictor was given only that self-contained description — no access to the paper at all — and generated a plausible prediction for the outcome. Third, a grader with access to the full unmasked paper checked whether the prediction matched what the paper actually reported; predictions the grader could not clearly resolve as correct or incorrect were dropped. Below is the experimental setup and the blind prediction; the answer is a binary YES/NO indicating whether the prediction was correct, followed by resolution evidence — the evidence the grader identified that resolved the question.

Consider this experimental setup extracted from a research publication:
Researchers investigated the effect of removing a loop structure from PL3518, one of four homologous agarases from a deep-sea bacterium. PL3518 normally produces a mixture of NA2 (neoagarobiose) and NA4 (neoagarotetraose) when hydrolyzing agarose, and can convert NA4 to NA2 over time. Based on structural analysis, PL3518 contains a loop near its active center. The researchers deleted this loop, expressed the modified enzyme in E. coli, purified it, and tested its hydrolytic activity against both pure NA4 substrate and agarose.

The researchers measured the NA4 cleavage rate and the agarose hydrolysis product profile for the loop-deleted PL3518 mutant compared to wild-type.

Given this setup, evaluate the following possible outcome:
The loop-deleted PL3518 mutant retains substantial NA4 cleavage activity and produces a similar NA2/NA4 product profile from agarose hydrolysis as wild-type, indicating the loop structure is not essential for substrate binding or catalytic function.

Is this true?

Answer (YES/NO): NO